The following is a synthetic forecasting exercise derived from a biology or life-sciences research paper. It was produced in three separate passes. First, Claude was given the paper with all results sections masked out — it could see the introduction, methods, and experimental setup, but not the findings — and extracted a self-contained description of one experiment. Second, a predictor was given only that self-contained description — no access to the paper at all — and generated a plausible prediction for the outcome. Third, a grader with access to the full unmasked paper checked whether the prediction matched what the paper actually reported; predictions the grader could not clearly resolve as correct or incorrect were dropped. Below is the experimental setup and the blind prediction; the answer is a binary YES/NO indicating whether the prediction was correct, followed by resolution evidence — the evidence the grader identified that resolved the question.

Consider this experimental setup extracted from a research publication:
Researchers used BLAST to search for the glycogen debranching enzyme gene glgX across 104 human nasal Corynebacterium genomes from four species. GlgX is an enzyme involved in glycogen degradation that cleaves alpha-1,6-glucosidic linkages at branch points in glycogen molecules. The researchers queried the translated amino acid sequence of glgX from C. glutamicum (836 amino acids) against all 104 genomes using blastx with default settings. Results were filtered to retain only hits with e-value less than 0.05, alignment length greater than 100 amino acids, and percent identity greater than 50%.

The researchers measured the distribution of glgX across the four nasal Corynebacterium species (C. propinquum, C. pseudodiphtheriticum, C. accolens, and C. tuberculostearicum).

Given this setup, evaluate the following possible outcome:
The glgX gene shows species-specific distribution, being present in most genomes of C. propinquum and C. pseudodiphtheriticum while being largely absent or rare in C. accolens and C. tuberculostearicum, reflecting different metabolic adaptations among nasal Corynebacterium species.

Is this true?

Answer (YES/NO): NO